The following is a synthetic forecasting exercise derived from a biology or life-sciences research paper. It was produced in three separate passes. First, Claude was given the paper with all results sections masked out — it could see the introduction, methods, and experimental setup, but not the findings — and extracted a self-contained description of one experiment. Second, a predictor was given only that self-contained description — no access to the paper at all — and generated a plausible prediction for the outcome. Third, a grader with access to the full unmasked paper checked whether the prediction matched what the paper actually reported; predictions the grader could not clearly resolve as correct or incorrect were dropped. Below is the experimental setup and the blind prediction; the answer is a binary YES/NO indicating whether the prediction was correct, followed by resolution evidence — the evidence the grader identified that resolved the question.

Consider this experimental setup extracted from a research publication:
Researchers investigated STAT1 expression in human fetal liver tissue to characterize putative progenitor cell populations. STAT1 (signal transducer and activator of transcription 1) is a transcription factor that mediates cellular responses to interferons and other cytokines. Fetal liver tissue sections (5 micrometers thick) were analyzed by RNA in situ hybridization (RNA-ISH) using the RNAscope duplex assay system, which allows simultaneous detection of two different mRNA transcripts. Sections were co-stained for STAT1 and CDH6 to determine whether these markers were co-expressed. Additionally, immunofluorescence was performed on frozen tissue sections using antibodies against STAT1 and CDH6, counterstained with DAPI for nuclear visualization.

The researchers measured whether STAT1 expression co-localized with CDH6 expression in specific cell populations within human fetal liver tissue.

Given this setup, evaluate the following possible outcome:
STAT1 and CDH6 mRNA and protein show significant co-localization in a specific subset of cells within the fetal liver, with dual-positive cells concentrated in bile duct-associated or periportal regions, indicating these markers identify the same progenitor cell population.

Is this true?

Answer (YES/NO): YES